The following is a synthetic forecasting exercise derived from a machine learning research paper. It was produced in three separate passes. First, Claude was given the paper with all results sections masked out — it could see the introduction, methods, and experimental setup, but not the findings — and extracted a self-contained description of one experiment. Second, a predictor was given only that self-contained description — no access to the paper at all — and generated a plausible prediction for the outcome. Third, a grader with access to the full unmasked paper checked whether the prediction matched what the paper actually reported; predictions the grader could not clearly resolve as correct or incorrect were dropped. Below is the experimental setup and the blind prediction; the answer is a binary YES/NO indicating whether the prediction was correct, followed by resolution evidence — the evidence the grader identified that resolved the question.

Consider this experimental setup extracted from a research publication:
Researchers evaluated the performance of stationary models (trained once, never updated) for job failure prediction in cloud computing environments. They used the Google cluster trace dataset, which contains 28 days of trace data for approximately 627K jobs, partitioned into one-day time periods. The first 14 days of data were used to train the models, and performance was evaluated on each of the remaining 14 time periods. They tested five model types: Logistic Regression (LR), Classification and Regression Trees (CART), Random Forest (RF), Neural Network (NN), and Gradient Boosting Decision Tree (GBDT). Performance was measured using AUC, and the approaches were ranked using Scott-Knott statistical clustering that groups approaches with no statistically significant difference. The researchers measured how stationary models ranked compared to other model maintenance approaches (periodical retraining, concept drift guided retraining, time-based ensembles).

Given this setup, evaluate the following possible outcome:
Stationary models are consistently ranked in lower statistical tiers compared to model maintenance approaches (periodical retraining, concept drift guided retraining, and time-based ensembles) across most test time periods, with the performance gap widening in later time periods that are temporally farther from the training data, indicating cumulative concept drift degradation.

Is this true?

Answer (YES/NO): NO